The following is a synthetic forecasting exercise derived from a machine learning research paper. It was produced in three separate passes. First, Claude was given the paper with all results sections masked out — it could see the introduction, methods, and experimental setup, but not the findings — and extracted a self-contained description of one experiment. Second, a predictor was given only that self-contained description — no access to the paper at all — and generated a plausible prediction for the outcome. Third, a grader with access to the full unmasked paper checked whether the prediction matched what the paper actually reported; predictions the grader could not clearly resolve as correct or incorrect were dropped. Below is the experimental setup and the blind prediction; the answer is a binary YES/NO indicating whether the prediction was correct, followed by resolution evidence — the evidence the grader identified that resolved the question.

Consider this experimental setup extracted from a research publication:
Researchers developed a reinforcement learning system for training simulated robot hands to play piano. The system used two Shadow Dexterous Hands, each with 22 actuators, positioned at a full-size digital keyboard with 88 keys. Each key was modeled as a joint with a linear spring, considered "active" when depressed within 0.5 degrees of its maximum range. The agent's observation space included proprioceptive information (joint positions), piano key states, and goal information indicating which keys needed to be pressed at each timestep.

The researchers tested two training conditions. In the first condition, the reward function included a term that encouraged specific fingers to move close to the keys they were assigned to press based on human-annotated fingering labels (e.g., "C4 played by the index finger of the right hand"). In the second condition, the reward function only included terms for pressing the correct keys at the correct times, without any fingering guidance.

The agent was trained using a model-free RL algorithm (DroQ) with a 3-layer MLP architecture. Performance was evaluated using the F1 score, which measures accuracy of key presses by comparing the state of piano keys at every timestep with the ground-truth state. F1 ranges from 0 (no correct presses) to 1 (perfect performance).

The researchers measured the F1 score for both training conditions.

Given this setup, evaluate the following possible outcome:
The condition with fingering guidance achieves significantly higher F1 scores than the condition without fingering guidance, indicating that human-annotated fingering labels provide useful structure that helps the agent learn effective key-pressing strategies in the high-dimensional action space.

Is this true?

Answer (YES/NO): YES